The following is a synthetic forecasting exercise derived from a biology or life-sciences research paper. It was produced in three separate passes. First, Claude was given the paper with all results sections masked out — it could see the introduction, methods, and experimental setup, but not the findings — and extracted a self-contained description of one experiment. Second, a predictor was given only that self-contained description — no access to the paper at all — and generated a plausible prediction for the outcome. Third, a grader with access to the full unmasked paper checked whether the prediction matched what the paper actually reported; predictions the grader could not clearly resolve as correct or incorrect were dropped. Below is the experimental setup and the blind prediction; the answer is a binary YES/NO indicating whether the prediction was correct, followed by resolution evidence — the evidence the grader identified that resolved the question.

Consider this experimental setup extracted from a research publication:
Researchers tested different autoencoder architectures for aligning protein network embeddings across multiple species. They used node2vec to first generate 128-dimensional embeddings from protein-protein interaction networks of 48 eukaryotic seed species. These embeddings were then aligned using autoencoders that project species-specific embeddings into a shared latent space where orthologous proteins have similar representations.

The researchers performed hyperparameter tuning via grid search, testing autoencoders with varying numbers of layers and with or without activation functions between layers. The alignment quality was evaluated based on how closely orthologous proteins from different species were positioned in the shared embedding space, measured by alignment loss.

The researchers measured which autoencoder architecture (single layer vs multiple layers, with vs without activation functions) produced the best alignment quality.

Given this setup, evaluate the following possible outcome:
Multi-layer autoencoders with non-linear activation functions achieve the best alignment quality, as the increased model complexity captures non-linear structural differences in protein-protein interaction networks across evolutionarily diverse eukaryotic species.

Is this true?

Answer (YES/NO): NO